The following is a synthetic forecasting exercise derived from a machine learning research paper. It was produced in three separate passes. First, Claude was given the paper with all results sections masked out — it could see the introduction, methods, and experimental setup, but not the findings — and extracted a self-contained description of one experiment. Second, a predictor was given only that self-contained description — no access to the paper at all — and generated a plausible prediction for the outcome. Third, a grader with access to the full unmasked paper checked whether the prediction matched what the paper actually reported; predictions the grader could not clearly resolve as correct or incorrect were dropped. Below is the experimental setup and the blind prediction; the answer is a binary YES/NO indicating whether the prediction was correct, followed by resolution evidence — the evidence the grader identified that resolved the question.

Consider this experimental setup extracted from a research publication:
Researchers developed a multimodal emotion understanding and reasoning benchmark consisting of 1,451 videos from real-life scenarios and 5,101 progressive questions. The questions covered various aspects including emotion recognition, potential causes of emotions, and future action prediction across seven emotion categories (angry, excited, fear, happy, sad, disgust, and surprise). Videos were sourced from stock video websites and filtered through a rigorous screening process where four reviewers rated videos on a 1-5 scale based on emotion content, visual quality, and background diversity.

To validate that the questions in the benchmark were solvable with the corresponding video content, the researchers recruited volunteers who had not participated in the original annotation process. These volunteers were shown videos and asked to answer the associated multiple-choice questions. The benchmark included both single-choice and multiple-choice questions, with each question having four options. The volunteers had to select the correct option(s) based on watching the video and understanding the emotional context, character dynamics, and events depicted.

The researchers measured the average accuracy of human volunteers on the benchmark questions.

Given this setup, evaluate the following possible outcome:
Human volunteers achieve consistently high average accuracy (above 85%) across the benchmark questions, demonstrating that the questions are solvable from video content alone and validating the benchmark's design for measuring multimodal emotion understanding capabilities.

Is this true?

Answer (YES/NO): YES